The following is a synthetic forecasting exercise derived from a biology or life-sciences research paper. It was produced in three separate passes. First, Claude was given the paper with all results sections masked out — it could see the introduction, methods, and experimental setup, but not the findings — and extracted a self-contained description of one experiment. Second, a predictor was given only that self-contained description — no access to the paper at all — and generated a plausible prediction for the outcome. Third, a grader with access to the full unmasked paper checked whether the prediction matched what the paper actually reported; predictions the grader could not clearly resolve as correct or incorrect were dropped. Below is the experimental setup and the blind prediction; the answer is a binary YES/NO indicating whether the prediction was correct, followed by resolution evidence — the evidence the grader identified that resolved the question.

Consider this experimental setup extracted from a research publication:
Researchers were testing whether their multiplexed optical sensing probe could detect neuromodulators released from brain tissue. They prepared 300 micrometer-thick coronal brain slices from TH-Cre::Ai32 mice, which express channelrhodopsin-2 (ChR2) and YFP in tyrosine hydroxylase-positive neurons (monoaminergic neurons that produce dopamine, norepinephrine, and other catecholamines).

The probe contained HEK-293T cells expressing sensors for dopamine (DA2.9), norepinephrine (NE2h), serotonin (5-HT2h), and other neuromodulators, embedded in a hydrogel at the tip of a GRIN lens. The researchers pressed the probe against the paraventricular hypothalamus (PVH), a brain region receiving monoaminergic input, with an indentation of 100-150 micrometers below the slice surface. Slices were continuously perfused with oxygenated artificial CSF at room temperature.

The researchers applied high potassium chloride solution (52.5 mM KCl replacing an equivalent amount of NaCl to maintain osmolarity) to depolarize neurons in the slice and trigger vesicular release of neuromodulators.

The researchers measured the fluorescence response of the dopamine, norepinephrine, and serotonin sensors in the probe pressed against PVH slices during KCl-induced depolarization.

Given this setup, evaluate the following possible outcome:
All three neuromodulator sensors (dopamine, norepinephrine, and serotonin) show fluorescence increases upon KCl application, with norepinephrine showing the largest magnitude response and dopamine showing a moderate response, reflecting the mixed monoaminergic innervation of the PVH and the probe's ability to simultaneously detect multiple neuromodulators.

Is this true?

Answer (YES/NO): NO